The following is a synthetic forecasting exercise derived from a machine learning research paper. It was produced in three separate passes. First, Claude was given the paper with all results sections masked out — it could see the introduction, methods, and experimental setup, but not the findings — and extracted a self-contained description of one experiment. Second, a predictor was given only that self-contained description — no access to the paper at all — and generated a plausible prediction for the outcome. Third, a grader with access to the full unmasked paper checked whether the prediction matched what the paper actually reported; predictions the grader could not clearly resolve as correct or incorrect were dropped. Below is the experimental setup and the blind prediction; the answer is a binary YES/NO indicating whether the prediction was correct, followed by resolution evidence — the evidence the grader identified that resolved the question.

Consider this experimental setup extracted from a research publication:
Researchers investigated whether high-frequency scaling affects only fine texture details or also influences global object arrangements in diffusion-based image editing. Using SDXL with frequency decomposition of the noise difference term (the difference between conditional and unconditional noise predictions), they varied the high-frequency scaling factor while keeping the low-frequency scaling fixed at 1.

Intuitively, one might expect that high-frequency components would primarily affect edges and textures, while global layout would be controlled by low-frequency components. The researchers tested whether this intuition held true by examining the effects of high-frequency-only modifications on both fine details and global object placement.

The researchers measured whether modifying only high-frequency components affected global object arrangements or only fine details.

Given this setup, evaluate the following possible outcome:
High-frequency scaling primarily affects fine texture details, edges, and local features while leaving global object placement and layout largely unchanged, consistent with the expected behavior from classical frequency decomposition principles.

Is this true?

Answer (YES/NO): NO